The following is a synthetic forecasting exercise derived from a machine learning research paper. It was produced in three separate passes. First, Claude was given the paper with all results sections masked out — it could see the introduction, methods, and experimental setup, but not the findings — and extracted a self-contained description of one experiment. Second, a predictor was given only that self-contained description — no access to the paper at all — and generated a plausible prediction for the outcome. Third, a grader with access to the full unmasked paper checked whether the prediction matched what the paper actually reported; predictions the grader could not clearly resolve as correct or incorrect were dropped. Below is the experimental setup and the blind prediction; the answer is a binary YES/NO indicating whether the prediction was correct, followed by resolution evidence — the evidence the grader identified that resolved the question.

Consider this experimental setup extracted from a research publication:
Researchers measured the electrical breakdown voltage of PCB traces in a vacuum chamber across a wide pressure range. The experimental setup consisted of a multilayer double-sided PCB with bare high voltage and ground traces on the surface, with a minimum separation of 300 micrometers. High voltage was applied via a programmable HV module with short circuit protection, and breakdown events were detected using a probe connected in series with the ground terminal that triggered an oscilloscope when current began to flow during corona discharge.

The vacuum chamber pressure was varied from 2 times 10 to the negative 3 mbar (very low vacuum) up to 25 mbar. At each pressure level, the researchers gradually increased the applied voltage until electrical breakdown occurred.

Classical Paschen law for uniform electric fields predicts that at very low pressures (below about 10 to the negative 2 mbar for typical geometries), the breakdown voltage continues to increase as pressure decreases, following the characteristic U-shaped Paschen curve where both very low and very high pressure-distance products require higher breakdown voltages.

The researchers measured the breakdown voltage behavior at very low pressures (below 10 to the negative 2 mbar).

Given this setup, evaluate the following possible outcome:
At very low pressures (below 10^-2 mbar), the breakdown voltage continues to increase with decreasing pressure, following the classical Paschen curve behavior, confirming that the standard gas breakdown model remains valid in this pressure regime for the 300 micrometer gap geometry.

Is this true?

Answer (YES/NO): NO